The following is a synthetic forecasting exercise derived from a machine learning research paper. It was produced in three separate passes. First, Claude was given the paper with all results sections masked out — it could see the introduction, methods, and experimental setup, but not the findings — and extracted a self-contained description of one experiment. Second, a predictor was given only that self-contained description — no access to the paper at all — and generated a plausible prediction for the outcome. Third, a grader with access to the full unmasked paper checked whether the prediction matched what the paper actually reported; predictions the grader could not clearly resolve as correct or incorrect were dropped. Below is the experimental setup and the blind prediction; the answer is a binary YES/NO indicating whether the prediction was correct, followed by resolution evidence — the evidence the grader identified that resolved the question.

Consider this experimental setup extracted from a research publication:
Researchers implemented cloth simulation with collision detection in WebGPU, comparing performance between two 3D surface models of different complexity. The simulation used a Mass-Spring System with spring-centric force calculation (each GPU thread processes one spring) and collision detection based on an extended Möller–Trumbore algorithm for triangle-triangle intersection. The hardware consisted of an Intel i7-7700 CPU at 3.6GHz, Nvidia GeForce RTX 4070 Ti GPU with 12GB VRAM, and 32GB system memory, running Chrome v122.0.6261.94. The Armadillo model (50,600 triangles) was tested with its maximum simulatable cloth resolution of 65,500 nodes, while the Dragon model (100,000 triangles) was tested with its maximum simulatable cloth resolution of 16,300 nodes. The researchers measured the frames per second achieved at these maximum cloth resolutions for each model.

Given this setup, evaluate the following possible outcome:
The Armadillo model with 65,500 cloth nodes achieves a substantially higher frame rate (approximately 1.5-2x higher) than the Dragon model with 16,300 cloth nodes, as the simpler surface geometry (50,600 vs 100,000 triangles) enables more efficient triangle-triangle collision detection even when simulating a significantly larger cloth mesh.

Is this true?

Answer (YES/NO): NO